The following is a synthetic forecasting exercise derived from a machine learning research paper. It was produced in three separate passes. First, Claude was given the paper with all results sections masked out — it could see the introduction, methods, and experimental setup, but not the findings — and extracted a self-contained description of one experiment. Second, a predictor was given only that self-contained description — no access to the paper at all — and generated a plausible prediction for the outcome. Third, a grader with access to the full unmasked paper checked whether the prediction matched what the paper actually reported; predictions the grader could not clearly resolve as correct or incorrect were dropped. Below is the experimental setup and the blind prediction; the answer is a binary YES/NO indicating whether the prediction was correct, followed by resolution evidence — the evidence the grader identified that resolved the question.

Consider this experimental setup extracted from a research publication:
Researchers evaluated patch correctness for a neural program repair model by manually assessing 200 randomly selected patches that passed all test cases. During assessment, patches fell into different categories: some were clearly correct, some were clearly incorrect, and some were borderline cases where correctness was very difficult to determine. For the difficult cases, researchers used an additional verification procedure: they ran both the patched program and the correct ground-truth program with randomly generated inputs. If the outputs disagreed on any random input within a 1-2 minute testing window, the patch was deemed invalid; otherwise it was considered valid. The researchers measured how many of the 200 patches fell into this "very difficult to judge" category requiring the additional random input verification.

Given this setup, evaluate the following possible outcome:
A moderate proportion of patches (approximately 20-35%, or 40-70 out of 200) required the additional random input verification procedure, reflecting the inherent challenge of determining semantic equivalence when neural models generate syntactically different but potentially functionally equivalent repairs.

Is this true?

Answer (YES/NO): NO